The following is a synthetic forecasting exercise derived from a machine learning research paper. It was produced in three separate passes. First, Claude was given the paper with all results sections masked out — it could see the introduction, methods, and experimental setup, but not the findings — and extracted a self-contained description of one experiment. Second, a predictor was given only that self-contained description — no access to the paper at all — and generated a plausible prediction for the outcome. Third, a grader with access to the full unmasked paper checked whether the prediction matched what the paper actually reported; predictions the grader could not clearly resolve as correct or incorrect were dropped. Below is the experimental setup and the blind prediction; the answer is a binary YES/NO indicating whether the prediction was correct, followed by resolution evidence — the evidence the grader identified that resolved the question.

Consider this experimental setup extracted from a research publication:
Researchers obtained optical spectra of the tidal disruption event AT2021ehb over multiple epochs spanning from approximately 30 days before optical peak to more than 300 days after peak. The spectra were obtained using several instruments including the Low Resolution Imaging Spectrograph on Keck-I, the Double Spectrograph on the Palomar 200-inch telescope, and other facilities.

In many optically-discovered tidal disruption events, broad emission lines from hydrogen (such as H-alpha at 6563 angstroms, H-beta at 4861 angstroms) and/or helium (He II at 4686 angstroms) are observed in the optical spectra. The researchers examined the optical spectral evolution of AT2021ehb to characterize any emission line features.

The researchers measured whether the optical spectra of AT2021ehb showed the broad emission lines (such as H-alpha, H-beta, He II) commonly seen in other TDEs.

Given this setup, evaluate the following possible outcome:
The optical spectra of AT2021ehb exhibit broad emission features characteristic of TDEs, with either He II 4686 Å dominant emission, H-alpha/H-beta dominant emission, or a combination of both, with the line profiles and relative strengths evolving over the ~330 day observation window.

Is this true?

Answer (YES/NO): NO